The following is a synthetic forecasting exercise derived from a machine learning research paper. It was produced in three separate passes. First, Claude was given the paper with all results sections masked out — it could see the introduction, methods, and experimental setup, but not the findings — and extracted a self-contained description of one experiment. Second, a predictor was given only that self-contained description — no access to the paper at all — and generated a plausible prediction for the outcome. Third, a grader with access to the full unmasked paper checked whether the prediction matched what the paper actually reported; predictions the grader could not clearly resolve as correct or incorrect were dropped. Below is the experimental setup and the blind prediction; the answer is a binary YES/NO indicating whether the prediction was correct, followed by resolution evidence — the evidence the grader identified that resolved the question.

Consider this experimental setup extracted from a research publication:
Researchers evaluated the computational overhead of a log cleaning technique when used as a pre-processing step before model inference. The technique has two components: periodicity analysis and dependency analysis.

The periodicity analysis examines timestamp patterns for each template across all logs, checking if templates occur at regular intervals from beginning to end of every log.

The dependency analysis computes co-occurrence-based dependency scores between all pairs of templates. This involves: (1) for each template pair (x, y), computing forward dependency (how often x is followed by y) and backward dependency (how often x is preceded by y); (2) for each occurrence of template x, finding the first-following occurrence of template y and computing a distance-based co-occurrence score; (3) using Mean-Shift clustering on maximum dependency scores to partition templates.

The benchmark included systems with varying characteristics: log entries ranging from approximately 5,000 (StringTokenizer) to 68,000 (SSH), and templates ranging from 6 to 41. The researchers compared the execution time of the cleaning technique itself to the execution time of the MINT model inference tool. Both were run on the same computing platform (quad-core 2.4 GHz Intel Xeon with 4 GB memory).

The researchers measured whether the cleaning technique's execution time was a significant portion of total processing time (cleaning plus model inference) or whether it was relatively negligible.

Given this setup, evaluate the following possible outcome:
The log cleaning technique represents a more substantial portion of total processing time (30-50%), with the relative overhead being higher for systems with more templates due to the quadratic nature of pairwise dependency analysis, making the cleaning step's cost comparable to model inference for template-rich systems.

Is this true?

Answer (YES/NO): NO